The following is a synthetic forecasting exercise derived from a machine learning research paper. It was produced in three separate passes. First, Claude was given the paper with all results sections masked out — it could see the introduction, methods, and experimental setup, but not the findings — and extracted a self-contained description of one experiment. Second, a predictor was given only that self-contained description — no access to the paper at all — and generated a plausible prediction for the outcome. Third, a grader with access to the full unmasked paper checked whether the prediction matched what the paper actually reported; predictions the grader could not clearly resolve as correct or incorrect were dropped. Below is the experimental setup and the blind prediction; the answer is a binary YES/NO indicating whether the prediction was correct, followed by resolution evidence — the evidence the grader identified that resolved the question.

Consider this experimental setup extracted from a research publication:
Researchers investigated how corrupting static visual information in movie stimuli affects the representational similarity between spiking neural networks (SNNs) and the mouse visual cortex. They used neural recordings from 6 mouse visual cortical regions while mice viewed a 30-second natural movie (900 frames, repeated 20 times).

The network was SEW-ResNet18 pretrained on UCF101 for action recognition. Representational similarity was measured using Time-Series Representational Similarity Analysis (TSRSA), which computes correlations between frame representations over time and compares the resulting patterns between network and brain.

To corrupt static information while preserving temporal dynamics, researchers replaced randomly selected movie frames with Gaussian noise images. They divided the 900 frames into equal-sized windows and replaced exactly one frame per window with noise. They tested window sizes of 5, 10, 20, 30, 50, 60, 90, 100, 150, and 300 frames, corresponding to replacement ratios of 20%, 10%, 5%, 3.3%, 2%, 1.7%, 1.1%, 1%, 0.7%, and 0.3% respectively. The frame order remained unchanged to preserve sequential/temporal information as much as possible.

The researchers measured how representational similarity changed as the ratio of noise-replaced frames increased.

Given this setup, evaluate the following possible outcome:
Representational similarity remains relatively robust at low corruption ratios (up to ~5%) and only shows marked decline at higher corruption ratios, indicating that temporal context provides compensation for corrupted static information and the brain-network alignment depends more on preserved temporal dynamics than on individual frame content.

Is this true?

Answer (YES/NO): NO